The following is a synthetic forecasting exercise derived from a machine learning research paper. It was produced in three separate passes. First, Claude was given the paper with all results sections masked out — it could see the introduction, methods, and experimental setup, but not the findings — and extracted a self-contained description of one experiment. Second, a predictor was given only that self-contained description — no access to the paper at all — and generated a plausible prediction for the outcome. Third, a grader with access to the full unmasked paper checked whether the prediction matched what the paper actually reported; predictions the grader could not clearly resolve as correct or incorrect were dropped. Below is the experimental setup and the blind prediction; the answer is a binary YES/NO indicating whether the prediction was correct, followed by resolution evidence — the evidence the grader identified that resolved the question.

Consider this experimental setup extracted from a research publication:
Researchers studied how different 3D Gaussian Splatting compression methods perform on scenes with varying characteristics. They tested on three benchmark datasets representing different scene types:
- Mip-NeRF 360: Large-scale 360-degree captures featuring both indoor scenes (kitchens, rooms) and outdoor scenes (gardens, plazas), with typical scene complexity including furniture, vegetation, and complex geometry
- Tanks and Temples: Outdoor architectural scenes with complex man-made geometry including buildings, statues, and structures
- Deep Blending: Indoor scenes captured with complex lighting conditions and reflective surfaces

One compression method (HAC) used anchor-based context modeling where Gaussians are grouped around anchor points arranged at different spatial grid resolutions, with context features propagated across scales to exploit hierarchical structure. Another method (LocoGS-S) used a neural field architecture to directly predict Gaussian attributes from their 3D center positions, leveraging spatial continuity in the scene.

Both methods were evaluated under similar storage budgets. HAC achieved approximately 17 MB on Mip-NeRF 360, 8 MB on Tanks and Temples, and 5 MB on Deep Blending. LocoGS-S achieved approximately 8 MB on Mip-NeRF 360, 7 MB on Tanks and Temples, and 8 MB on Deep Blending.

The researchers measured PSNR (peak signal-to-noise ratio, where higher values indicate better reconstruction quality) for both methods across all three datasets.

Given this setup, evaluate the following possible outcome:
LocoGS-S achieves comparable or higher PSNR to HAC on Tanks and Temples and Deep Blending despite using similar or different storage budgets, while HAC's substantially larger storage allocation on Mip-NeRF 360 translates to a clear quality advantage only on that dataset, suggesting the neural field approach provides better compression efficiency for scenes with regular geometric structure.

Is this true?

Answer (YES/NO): NO